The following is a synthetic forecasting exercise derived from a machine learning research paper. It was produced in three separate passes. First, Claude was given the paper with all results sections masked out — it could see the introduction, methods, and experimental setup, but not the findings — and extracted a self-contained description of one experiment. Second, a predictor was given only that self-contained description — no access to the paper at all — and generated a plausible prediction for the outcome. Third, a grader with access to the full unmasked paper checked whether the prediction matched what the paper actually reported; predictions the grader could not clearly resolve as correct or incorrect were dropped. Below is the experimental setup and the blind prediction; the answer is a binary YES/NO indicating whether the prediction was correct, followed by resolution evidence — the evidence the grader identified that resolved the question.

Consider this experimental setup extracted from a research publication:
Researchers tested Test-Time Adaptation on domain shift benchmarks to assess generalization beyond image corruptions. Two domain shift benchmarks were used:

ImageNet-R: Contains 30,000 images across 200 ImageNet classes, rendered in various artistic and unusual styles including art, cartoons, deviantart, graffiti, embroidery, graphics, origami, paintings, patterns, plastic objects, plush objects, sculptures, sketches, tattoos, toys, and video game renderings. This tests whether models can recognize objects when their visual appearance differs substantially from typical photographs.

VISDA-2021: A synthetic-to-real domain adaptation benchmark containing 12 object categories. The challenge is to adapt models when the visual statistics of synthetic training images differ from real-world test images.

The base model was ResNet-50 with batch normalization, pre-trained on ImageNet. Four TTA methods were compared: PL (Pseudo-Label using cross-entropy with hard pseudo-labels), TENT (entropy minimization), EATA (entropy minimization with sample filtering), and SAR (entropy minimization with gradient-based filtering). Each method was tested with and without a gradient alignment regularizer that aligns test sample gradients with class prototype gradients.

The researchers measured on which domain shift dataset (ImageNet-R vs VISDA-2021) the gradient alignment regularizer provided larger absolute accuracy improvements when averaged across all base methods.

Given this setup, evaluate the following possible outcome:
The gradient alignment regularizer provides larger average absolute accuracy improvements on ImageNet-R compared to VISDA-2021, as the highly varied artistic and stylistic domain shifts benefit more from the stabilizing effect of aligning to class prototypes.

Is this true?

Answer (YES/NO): YES